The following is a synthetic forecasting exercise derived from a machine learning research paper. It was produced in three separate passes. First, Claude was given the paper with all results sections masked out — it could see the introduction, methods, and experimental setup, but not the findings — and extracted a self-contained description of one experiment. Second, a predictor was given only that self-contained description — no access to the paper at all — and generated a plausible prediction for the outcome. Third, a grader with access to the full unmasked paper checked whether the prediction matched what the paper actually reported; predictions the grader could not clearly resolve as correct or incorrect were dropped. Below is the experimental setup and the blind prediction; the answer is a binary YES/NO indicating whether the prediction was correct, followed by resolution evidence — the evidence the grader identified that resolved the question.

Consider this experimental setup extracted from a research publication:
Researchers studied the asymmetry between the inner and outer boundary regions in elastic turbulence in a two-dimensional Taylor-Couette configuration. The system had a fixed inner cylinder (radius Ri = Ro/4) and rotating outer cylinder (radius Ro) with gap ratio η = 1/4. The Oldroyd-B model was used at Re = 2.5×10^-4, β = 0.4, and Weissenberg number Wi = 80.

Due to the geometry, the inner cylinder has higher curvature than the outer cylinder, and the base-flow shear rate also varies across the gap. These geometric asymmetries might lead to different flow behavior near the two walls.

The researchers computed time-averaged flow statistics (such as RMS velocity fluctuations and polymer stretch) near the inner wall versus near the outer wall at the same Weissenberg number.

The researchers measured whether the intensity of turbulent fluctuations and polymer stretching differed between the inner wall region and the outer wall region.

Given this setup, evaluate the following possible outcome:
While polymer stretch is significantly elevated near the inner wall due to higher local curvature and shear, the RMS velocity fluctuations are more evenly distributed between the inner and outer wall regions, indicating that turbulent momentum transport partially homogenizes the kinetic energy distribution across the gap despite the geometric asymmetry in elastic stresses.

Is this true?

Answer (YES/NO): NO